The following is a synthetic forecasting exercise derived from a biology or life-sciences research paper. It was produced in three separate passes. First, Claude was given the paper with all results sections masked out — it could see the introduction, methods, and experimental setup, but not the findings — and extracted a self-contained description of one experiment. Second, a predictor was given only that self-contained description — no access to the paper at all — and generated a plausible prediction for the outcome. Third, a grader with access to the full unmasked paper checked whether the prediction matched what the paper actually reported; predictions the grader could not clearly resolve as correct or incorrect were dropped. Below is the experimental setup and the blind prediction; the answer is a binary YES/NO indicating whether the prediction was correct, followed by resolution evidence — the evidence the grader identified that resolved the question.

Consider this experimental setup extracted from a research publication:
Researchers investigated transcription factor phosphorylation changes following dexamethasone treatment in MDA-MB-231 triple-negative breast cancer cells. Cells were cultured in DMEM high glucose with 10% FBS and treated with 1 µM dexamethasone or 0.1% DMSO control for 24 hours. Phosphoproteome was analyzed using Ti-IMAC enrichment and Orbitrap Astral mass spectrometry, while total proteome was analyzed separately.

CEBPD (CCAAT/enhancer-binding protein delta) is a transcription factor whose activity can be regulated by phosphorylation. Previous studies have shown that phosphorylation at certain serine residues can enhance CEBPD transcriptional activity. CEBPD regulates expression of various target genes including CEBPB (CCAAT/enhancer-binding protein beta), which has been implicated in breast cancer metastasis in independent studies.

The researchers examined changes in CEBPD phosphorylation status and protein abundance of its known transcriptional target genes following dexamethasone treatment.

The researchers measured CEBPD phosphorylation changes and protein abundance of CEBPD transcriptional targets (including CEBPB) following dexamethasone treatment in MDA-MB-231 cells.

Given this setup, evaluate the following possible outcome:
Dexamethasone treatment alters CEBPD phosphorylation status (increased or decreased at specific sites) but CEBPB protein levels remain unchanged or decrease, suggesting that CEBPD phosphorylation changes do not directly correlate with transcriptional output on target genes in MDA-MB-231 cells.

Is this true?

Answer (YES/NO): NO